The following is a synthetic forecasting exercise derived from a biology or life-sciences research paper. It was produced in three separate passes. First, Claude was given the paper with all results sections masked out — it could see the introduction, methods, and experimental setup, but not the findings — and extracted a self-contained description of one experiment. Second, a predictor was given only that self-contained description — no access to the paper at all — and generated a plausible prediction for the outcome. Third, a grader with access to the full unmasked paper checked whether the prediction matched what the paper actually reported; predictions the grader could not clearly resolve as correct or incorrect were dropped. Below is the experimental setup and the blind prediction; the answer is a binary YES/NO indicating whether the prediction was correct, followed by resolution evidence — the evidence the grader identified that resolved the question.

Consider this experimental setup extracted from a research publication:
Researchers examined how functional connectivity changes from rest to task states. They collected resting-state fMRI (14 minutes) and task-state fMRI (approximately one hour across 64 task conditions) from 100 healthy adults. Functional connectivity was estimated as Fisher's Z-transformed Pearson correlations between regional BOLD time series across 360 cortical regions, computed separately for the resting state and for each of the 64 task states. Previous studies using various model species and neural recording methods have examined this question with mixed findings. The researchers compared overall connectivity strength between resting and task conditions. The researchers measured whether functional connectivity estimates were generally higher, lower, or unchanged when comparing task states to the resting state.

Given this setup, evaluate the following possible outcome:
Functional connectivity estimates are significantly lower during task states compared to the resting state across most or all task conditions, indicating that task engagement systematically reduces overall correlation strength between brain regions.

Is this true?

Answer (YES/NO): YES